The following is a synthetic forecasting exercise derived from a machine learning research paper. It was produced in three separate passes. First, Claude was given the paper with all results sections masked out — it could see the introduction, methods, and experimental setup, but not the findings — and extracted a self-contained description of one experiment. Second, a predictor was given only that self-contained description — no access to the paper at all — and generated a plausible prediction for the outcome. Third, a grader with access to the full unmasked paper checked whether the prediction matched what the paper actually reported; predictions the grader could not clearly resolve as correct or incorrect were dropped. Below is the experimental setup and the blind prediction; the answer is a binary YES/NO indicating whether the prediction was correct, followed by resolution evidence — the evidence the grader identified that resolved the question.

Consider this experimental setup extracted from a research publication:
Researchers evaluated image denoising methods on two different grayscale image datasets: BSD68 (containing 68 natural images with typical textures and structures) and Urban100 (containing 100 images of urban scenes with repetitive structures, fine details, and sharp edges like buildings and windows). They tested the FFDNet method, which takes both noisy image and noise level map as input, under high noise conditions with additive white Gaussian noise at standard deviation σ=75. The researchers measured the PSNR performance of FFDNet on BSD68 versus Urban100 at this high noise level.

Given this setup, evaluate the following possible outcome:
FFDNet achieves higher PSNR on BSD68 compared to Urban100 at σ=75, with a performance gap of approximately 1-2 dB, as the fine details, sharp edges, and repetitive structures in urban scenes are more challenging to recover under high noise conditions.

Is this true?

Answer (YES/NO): NO